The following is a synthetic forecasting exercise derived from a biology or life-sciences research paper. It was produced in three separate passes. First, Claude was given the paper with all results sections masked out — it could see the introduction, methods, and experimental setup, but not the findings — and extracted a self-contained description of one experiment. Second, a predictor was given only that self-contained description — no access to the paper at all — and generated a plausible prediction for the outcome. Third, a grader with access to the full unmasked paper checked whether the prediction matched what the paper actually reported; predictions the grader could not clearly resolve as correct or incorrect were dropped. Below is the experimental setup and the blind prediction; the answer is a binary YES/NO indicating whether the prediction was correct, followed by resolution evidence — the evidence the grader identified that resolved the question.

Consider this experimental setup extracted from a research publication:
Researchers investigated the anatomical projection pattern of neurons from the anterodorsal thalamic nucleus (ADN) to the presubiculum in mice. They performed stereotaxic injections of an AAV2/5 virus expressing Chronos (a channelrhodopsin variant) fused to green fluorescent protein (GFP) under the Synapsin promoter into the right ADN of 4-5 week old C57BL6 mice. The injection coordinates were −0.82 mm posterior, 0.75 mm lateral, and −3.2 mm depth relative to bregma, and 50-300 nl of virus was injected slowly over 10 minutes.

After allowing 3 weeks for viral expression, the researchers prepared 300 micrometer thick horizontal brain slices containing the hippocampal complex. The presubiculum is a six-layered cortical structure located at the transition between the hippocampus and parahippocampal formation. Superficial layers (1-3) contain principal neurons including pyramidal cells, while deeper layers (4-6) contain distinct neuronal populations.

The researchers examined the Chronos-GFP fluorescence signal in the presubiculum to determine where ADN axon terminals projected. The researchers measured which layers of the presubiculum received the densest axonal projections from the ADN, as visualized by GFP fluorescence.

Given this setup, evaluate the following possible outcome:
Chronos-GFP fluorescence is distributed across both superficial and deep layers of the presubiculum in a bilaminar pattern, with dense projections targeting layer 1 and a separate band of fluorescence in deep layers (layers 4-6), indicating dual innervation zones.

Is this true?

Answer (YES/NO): NO